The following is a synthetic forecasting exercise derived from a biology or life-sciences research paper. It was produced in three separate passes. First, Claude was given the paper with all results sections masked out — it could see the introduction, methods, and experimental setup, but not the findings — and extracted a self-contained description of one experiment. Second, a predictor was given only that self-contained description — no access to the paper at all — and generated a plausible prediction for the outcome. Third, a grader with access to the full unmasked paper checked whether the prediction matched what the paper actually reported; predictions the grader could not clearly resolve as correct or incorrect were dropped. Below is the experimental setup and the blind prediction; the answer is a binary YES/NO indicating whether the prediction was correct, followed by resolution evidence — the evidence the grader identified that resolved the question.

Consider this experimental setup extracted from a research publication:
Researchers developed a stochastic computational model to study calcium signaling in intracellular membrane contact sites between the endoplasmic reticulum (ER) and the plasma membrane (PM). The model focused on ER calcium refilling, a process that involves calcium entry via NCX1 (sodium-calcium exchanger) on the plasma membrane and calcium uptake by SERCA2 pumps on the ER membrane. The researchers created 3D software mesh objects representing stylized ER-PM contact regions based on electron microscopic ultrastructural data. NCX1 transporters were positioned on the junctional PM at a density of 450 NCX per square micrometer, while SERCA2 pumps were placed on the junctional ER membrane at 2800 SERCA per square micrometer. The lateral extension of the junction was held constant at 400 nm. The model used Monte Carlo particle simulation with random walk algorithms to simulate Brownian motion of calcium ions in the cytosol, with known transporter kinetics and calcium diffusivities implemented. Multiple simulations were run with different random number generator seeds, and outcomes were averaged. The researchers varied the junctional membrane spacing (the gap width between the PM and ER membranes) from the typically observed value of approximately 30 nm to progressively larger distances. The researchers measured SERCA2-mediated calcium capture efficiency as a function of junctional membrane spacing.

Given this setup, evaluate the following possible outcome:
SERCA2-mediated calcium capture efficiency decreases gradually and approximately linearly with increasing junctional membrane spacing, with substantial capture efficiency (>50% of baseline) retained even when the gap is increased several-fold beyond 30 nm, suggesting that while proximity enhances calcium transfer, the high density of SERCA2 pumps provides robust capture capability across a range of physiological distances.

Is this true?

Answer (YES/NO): NO